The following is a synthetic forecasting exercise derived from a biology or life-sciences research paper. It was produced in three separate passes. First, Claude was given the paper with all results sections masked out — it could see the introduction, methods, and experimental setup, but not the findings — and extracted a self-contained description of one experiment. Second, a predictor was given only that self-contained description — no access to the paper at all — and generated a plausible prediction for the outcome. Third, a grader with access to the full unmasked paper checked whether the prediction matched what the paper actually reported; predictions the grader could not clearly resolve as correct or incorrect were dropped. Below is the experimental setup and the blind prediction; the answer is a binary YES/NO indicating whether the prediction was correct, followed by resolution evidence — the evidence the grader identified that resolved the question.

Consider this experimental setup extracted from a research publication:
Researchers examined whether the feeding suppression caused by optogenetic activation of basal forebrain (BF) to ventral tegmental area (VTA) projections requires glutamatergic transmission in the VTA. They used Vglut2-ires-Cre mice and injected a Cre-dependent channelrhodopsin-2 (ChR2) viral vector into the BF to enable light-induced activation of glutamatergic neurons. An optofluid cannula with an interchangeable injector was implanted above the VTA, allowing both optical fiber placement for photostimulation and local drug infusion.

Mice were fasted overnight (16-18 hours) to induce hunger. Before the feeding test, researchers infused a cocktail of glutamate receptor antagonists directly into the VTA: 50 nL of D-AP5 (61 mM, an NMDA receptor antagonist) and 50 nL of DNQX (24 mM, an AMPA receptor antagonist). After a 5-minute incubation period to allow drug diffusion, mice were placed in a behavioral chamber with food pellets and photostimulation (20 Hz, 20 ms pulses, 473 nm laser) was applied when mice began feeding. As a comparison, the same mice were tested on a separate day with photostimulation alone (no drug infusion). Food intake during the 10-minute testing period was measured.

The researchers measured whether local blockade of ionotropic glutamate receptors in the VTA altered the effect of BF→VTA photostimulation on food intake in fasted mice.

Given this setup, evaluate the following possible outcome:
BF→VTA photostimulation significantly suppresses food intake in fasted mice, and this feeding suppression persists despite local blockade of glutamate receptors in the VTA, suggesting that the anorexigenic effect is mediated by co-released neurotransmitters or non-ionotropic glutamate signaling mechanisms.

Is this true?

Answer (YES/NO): NO